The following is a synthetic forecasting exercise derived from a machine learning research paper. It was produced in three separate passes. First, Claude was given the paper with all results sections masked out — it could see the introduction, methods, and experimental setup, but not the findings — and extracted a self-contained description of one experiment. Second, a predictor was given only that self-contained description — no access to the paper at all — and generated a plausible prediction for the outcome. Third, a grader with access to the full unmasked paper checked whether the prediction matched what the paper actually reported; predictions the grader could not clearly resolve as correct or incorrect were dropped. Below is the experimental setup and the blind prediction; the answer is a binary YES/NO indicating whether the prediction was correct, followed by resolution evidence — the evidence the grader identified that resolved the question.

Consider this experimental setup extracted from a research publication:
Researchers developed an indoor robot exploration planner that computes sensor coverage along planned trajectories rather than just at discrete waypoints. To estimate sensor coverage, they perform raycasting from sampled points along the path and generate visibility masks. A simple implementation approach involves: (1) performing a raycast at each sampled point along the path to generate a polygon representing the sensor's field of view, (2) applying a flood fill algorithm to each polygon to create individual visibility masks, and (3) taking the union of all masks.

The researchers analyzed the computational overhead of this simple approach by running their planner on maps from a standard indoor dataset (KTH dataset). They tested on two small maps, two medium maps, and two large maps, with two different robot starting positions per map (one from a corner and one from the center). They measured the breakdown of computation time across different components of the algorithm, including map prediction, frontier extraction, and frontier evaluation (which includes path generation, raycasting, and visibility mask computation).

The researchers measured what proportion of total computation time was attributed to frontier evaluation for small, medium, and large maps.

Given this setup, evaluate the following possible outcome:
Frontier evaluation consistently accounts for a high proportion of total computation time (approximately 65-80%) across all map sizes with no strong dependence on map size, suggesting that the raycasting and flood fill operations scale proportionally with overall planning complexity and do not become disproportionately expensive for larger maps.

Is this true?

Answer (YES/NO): NO